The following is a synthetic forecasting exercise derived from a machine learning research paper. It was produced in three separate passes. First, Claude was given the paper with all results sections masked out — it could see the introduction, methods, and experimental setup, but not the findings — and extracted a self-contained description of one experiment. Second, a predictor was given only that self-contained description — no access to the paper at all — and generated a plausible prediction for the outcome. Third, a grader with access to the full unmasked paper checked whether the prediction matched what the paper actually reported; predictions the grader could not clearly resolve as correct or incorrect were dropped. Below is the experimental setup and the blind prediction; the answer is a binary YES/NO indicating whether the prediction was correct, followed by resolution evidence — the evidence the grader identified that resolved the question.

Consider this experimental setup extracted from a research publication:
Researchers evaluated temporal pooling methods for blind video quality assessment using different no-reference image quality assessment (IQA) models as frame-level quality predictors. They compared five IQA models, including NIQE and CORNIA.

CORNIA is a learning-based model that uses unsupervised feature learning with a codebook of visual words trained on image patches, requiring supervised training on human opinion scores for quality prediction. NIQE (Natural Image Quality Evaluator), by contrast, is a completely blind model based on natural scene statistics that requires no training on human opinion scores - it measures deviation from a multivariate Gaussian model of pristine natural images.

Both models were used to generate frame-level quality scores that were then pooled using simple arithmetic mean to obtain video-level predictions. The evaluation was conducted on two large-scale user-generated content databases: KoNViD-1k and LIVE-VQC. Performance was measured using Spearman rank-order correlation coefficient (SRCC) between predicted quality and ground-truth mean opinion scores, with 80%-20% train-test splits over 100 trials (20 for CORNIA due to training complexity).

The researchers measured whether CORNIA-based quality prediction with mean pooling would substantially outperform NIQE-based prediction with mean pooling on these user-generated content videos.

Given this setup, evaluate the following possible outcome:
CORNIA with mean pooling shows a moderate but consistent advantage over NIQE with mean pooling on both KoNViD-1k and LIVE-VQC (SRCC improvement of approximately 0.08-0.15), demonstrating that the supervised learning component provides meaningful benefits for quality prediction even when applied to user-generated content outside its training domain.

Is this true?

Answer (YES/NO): NO